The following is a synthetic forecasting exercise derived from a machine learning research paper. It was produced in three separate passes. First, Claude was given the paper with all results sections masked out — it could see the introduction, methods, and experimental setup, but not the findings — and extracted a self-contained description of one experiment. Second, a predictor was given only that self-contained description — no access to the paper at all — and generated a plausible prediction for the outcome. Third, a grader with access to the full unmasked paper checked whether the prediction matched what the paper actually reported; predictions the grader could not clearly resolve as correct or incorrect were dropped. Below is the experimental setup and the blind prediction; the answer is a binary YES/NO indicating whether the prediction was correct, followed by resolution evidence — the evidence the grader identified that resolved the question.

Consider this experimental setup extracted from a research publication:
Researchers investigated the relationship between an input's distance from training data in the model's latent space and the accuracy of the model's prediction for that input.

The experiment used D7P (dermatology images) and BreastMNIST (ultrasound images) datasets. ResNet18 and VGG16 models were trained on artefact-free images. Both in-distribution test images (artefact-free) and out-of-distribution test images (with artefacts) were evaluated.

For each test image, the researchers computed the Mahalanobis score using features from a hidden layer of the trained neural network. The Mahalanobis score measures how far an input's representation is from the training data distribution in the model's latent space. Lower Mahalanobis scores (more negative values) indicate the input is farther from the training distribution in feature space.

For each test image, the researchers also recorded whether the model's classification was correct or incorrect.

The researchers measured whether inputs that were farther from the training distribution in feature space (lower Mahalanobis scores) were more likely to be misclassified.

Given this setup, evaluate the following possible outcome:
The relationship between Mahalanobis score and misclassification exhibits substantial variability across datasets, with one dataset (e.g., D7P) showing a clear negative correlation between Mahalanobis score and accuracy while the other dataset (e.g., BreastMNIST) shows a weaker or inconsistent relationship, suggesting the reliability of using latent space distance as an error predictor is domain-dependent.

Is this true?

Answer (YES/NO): NO